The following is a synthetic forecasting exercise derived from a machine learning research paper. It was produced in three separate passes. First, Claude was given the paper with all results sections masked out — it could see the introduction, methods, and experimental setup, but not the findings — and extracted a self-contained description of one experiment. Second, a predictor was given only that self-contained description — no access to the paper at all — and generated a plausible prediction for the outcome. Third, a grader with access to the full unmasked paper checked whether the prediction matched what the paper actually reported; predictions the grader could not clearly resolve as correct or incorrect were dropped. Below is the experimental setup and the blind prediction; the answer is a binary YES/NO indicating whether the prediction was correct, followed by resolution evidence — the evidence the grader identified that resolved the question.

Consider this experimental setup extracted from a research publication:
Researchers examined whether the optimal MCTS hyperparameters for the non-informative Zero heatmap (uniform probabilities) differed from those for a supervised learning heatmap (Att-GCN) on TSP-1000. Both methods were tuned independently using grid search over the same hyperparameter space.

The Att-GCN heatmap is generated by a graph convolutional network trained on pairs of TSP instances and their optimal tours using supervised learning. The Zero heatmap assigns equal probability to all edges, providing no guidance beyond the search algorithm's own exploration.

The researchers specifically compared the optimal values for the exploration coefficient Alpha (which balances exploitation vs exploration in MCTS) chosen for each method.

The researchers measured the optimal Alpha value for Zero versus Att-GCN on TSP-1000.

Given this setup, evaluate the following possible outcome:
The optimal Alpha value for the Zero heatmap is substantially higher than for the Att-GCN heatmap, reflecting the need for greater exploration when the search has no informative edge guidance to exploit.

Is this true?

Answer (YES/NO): YES